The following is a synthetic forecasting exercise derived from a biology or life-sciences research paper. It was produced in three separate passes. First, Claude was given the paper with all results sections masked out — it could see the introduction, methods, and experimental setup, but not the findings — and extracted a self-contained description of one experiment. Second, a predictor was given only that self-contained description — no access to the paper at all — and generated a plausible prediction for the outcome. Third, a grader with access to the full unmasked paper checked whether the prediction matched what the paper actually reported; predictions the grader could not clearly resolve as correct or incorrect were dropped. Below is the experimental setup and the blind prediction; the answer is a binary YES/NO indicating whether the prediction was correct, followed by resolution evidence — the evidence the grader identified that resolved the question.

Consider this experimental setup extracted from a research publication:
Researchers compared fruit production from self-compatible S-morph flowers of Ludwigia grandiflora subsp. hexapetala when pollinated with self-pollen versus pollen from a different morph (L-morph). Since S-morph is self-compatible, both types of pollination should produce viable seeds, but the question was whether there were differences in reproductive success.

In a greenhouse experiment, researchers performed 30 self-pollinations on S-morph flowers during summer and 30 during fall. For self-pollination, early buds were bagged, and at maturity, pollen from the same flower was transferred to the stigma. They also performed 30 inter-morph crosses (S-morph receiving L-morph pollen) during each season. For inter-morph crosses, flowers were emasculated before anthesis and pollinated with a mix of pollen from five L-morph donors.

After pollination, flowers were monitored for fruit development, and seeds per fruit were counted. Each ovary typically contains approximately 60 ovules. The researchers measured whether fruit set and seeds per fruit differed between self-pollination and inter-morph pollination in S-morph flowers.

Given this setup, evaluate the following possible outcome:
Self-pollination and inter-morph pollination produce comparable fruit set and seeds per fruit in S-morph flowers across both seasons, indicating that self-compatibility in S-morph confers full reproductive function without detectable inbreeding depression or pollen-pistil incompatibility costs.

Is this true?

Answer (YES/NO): YES